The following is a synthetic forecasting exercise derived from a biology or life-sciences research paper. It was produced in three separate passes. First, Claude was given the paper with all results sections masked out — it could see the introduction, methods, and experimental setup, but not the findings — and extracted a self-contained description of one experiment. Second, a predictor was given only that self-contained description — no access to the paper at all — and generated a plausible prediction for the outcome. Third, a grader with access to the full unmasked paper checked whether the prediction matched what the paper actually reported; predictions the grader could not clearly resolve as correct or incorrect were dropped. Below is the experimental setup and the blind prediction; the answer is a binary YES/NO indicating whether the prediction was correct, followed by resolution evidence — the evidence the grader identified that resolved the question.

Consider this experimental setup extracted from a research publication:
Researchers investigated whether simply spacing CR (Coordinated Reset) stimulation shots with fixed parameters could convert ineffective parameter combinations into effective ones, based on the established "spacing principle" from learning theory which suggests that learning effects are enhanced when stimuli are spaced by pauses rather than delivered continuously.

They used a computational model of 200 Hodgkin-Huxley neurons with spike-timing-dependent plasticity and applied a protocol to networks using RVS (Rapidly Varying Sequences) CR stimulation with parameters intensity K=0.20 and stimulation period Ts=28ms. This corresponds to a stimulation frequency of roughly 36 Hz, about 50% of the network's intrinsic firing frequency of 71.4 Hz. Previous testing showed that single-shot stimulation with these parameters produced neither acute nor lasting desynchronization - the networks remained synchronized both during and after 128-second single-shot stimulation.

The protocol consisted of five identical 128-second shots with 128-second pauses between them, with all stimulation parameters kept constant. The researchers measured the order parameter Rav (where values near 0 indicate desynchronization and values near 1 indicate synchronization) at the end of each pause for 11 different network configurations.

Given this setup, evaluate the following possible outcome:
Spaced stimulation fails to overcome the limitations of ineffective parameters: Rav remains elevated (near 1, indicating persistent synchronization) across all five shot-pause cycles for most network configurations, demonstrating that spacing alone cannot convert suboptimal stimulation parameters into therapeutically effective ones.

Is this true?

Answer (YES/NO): YES